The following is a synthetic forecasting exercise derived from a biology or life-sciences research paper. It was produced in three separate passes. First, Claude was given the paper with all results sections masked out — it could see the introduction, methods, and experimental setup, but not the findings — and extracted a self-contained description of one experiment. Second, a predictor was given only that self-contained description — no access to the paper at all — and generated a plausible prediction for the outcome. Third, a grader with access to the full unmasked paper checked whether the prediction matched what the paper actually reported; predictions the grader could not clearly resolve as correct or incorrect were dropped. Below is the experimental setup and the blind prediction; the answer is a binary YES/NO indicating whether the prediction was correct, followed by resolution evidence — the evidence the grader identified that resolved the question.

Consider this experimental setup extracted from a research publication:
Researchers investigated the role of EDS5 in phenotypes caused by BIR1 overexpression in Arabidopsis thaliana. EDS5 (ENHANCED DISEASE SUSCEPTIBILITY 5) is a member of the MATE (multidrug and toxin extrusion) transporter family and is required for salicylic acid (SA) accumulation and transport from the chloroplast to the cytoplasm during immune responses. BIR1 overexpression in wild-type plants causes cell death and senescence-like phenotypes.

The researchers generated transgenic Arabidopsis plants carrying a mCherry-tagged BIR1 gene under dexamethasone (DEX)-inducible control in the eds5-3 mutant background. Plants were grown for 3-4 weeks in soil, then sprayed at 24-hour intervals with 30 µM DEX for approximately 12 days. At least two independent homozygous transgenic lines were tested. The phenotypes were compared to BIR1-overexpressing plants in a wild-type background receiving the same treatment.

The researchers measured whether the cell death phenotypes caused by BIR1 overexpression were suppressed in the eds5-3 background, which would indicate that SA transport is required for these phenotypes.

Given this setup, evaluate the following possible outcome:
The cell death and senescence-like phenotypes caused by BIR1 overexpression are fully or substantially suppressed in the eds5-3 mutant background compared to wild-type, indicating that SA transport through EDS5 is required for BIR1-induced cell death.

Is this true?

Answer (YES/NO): NO